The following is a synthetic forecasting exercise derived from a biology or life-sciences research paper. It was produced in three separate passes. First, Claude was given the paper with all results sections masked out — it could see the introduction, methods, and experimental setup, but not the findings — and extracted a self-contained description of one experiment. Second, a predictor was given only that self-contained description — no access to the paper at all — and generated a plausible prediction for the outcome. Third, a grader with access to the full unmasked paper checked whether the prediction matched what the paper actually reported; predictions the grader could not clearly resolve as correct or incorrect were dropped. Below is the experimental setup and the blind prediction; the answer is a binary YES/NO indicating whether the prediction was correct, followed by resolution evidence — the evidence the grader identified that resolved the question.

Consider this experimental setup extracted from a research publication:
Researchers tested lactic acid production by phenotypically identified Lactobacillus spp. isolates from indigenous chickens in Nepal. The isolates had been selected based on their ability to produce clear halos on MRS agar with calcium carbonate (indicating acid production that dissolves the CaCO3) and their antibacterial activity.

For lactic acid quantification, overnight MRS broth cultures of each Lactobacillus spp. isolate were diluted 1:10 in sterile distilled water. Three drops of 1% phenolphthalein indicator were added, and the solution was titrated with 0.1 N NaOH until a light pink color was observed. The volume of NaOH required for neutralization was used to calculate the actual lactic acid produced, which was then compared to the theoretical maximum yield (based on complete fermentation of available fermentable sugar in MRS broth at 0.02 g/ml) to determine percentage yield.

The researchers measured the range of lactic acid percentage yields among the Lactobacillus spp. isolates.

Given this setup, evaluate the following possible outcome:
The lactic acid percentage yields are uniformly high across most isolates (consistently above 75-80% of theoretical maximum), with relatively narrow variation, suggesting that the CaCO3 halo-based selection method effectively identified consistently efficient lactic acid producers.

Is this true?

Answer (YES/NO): NO